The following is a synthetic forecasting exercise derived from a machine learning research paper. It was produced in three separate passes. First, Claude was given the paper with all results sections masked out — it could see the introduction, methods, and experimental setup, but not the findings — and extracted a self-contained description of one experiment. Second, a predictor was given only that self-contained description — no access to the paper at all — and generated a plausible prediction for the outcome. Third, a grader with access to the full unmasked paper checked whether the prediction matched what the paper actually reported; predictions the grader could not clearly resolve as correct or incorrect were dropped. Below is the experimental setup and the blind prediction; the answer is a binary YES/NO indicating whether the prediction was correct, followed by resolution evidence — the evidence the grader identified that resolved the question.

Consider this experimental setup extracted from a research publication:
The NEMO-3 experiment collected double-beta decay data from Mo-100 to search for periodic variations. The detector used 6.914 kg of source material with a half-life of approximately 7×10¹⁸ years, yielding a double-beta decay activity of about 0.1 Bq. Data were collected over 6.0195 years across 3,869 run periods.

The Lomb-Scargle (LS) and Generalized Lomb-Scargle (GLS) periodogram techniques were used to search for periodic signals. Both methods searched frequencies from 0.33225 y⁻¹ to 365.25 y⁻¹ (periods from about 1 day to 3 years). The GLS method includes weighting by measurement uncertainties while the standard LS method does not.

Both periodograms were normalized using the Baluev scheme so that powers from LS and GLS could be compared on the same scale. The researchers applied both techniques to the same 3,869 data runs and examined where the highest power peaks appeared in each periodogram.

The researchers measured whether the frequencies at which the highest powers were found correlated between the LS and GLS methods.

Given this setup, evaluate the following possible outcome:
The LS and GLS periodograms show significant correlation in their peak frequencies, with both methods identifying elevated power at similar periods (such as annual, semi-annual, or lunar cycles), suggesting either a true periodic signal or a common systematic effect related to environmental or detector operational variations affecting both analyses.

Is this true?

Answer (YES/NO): NO